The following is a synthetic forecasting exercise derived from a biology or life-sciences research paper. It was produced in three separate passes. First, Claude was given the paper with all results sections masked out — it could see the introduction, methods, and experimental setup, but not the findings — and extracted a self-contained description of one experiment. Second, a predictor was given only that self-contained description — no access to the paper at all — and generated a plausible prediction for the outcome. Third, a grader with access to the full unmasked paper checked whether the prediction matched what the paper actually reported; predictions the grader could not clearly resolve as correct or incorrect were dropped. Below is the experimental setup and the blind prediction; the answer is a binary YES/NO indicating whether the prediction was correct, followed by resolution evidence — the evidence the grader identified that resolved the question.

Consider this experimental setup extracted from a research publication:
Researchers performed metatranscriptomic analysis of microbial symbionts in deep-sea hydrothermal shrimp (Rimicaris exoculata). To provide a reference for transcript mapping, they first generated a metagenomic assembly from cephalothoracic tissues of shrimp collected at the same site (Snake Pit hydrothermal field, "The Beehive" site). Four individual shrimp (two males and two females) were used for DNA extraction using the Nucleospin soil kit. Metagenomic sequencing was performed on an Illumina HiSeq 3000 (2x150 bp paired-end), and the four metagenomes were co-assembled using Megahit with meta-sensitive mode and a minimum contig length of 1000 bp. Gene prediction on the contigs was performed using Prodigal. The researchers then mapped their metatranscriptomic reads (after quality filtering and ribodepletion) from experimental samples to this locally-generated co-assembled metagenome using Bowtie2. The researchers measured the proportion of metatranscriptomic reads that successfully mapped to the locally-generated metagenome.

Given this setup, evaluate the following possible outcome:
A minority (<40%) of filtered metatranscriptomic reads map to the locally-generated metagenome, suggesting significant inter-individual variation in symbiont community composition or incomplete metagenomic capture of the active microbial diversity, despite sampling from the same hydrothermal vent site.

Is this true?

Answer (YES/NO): NO